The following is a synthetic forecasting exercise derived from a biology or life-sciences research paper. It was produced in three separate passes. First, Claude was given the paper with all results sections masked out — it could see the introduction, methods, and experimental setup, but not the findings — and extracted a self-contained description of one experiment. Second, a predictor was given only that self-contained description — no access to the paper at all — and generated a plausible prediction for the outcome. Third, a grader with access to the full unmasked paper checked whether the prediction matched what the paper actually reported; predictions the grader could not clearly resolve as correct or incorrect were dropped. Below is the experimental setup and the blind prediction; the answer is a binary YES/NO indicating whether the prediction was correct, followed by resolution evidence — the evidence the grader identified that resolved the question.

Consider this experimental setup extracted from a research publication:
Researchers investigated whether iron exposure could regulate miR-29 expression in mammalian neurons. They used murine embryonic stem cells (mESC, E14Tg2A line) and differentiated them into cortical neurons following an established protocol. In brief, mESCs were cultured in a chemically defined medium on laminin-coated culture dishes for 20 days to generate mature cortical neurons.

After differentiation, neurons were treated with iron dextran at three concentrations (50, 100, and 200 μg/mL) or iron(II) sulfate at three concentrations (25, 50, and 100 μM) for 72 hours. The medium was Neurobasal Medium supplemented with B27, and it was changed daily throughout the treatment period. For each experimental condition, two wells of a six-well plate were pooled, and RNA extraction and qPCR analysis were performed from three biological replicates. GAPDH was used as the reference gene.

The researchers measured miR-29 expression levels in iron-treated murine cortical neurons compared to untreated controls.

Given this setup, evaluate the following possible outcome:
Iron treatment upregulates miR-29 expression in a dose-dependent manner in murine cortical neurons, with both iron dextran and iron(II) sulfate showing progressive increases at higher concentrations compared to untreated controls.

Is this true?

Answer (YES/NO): YES